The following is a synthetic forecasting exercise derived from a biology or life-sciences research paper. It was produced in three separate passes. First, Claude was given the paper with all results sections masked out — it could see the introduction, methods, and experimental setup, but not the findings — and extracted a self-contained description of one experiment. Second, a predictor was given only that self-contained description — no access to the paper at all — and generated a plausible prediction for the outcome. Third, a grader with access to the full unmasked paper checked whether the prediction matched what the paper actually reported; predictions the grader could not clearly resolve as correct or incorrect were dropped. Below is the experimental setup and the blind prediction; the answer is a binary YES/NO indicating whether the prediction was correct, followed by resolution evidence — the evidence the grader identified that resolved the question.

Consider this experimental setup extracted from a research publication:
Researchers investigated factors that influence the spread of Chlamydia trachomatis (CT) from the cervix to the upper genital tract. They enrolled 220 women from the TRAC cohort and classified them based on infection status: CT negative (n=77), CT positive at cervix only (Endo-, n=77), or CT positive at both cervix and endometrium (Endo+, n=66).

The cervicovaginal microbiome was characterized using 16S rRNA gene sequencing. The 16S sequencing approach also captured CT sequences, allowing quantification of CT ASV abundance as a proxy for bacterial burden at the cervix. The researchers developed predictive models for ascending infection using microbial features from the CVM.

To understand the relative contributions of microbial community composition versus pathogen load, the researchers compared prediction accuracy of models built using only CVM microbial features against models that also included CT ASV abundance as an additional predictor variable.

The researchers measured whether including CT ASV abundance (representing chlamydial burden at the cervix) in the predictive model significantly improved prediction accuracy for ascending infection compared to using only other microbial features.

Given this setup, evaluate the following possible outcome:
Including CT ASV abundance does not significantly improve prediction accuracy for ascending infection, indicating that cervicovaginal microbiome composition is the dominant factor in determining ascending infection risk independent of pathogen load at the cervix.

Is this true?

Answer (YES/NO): NO